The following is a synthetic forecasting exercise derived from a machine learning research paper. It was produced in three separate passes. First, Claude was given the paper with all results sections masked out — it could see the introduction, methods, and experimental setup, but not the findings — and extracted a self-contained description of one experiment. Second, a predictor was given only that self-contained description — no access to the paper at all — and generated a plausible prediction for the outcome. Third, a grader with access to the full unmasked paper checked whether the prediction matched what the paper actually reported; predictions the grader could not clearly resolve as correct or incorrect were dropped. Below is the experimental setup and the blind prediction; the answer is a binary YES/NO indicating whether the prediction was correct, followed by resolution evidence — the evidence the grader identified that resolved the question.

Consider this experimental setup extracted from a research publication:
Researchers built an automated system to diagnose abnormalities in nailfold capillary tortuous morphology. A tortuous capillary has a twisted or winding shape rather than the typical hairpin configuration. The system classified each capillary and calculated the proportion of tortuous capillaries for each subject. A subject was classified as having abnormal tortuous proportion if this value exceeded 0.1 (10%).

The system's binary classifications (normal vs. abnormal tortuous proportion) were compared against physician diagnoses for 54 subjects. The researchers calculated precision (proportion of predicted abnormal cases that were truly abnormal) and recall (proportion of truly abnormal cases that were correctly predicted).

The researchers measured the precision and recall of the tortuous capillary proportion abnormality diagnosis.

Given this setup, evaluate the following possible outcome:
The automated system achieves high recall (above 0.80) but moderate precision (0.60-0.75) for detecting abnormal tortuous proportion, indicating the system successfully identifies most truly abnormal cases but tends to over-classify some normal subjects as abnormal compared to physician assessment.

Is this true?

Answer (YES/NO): NO